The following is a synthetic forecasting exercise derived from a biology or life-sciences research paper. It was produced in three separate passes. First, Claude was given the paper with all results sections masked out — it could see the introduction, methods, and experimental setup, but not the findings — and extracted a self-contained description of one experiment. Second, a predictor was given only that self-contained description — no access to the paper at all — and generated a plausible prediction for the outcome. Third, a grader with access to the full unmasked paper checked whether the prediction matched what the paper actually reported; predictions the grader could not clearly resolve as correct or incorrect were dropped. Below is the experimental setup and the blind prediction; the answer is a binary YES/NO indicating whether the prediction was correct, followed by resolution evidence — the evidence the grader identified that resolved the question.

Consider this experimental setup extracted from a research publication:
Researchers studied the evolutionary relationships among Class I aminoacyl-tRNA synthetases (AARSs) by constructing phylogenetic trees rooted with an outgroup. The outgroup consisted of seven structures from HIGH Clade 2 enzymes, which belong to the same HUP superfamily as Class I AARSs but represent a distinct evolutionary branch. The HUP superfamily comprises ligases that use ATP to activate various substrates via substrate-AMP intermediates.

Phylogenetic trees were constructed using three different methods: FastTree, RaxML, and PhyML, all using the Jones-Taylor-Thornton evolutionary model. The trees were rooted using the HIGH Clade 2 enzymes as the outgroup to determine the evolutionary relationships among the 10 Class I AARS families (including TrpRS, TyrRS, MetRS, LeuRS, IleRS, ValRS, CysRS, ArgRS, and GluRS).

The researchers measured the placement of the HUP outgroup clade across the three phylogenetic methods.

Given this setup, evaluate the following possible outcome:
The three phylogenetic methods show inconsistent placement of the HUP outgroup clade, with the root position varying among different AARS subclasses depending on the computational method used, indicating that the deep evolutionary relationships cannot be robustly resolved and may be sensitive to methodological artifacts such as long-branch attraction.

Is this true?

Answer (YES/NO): NO